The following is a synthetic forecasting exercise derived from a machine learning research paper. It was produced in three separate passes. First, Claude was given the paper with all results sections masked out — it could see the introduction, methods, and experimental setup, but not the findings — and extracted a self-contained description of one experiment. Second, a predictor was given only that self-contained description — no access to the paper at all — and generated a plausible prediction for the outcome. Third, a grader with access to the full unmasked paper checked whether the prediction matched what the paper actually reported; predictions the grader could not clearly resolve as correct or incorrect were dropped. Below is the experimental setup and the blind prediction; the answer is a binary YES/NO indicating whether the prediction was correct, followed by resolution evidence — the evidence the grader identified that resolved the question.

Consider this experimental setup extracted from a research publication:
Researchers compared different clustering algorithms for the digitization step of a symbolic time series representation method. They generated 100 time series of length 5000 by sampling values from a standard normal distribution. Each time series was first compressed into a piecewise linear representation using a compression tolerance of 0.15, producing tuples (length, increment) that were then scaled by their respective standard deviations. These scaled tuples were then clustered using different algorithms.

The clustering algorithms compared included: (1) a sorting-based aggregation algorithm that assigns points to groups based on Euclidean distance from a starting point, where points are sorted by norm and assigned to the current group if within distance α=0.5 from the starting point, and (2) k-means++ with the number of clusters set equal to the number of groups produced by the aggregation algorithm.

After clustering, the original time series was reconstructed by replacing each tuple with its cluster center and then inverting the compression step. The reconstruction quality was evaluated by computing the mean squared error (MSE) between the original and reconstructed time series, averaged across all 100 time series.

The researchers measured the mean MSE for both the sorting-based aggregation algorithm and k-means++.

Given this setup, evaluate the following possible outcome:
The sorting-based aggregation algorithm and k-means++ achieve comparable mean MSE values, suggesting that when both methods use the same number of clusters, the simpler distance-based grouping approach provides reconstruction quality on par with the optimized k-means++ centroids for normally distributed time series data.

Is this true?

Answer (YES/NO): NO